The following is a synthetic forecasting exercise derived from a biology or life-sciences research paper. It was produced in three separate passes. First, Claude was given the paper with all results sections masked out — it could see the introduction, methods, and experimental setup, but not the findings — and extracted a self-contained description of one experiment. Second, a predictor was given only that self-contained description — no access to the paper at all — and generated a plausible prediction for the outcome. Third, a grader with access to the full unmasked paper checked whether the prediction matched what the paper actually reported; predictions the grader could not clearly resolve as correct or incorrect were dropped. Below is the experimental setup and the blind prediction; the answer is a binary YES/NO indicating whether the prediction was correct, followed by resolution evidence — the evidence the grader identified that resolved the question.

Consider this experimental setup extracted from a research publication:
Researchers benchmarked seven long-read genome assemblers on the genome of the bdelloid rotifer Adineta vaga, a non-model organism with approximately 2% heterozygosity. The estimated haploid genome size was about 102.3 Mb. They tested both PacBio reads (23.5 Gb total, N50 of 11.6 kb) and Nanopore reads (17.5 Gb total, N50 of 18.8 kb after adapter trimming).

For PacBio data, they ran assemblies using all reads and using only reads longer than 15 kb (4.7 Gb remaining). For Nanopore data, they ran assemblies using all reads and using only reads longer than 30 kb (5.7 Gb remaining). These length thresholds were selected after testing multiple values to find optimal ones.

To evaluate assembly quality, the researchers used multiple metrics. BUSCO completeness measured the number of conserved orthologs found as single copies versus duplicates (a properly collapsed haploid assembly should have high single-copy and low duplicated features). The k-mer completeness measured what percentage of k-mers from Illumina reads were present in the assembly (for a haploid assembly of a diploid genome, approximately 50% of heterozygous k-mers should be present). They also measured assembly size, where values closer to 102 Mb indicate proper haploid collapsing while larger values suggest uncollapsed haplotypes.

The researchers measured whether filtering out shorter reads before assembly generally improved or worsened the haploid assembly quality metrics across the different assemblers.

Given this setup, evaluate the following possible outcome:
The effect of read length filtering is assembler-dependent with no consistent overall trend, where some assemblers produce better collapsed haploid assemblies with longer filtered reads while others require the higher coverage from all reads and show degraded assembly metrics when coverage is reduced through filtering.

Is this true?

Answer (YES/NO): NO